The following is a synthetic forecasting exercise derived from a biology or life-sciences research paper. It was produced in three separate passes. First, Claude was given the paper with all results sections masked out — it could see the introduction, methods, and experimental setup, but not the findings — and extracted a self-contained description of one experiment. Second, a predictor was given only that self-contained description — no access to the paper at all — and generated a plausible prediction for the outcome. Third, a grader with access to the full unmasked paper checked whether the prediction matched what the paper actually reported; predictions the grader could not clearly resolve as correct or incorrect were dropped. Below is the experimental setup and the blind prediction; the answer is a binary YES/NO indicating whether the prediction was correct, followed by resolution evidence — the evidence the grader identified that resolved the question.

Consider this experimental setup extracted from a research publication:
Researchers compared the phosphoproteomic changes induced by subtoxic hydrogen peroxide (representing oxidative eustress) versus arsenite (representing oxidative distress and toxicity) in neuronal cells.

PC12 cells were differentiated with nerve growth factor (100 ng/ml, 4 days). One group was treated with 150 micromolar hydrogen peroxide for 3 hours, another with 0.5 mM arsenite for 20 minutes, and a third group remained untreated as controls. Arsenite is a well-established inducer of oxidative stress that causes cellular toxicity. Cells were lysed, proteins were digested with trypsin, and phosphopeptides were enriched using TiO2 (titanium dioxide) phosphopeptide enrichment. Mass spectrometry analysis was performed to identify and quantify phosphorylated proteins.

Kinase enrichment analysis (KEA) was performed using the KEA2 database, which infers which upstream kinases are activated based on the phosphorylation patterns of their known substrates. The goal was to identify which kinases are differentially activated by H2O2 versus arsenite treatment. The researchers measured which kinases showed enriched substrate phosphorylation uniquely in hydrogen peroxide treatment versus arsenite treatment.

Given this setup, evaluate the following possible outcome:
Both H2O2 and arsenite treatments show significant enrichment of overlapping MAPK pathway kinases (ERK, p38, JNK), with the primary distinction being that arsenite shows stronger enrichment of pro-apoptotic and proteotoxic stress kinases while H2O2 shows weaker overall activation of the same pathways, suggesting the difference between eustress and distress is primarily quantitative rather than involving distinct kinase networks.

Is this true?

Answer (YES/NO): NO